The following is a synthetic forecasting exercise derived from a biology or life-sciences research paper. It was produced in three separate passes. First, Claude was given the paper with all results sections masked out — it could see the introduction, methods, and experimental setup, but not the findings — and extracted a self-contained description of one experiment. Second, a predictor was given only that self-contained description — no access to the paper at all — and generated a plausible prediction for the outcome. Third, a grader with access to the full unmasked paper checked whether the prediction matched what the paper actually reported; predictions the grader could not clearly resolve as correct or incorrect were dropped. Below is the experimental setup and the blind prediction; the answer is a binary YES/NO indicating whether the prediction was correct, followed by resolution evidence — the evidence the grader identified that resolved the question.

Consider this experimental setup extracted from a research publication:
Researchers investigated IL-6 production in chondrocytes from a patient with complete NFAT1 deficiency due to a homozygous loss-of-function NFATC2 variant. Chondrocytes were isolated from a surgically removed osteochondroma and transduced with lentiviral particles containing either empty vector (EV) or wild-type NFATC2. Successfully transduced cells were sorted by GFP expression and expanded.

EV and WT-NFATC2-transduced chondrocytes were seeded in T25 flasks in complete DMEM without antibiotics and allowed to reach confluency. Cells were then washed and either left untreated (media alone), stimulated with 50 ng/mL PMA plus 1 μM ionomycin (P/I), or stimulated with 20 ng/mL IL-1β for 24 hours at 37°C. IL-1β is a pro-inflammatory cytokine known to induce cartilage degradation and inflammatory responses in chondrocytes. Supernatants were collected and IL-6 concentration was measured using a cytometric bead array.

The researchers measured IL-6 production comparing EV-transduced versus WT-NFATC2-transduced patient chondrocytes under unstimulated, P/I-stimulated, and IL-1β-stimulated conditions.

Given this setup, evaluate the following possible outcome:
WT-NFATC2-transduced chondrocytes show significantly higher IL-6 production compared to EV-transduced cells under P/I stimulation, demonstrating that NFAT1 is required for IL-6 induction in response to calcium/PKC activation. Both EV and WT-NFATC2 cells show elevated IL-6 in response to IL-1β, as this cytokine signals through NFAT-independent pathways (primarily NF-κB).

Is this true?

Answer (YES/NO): NO